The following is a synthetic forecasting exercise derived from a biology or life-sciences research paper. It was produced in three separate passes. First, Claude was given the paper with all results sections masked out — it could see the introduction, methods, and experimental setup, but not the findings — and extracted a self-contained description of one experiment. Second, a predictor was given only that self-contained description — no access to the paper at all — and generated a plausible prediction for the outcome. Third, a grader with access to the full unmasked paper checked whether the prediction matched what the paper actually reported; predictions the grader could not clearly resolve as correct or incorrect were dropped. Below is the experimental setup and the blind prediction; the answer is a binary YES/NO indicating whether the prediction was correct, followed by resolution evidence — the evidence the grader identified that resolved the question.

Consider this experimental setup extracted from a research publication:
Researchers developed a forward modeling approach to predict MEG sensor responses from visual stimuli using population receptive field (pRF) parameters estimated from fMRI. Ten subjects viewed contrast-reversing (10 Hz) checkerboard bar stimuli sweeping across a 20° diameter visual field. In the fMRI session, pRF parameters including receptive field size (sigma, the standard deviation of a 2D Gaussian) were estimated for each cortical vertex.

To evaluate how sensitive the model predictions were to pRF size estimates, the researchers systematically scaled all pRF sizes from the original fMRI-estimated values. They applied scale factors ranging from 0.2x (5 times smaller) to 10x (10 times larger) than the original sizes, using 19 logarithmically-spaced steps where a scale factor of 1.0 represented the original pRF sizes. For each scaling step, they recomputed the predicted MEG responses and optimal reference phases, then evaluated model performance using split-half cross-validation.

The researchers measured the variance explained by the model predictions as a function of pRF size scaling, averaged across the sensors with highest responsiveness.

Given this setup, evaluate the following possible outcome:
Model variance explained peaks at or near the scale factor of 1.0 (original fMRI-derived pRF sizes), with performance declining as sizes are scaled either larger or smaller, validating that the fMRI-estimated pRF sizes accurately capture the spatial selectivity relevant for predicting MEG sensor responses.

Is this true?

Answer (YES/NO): NO